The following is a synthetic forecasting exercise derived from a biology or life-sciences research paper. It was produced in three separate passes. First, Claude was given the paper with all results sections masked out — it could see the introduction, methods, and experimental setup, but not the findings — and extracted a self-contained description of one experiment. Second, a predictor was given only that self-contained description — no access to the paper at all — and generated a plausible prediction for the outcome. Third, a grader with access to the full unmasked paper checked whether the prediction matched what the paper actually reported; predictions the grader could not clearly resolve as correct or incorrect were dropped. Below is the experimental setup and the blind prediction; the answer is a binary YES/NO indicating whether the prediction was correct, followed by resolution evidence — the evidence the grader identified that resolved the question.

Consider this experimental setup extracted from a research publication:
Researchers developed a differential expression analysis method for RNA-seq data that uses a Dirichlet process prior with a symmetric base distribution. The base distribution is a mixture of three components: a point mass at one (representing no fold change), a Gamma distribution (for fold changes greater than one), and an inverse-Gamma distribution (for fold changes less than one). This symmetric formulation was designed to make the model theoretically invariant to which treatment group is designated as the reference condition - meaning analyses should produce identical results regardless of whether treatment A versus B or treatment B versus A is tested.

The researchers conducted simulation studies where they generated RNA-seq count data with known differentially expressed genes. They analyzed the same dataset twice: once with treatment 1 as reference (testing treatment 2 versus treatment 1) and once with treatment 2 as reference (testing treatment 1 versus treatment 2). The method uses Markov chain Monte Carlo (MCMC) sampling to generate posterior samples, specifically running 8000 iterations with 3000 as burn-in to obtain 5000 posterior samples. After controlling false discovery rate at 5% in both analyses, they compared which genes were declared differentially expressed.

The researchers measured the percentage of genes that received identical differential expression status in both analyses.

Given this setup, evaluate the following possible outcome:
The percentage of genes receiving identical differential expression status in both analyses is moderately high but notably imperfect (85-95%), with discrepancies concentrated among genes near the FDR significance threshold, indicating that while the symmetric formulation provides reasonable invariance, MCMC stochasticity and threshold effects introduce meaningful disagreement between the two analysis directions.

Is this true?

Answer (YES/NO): YES